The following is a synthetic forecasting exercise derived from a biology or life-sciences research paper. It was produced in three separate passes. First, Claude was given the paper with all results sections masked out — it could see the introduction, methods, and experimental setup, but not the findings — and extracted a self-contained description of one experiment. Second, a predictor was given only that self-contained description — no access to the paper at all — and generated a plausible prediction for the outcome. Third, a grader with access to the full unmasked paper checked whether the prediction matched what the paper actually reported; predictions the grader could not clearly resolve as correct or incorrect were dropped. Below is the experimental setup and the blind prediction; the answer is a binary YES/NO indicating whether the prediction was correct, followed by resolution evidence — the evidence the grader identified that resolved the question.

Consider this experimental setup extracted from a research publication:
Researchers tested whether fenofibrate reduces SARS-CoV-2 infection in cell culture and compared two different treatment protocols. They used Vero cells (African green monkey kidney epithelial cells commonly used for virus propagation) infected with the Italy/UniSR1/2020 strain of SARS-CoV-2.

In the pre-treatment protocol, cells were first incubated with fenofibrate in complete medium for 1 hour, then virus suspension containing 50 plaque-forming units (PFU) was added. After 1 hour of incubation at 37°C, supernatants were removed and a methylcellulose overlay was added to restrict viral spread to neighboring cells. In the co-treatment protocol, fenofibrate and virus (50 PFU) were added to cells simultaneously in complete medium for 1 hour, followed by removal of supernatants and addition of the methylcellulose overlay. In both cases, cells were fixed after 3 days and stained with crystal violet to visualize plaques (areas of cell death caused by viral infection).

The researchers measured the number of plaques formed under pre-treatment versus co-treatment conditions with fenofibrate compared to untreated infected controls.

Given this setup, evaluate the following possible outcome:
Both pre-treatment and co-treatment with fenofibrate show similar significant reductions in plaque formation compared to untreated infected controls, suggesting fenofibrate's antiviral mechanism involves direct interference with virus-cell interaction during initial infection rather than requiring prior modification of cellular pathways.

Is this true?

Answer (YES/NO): YES